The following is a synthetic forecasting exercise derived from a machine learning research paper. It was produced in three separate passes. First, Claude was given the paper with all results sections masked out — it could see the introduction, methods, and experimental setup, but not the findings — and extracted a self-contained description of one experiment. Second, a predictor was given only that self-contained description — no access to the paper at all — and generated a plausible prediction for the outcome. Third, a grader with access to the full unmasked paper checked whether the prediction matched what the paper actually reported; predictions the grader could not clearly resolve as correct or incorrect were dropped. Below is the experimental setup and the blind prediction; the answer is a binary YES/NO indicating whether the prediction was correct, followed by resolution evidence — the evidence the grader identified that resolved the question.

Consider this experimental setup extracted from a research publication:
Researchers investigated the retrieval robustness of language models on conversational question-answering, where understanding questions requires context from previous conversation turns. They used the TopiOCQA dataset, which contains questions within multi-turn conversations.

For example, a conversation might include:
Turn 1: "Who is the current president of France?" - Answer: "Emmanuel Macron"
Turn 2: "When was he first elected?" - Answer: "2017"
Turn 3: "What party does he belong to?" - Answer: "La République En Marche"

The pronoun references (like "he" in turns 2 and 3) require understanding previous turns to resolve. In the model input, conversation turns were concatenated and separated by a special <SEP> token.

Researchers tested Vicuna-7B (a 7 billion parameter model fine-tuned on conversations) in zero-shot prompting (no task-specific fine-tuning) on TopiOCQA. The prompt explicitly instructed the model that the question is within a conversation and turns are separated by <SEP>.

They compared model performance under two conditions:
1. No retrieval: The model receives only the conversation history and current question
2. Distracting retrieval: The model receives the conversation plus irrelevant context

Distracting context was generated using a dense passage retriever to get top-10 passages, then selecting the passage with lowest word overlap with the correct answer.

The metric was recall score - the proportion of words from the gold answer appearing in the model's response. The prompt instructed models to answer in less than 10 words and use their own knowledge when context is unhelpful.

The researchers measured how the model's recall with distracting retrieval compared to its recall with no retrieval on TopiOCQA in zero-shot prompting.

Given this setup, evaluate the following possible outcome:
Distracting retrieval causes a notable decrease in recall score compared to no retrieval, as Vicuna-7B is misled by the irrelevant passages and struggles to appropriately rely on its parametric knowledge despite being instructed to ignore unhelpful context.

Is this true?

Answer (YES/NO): NO